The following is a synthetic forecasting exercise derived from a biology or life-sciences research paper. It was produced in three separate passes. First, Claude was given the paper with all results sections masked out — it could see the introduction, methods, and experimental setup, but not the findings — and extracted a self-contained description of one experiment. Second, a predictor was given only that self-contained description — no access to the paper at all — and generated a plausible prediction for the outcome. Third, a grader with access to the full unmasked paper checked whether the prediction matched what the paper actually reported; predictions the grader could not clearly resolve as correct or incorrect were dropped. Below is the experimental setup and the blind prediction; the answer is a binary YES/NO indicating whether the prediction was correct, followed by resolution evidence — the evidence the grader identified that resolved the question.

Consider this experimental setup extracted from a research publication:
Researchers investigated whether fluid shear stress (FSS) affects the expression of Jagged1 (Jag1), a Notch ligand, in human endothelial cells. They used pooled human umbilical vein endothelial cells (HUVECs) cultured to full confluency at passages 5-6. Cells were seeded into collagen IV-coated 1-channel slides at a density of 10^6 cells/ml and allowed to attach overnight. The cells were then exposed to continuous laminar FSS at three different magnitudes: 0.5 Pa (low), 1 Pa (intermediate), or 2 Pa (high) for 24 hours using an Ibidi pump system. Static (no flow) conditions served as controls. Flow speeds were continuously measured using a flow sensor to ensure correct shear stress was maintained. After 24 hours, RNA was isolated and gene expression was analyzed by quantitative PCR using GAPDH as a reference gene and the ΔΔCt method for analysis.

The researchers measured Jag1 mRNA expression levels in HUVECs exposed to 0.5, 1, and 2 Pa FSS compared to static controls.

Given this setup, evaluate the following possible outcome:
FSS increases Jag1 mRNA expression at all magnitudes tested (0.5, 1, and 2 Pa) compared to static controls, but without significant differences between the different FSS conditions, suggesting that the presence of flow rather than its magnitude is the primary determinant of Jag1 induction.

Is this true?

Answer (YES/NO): NO